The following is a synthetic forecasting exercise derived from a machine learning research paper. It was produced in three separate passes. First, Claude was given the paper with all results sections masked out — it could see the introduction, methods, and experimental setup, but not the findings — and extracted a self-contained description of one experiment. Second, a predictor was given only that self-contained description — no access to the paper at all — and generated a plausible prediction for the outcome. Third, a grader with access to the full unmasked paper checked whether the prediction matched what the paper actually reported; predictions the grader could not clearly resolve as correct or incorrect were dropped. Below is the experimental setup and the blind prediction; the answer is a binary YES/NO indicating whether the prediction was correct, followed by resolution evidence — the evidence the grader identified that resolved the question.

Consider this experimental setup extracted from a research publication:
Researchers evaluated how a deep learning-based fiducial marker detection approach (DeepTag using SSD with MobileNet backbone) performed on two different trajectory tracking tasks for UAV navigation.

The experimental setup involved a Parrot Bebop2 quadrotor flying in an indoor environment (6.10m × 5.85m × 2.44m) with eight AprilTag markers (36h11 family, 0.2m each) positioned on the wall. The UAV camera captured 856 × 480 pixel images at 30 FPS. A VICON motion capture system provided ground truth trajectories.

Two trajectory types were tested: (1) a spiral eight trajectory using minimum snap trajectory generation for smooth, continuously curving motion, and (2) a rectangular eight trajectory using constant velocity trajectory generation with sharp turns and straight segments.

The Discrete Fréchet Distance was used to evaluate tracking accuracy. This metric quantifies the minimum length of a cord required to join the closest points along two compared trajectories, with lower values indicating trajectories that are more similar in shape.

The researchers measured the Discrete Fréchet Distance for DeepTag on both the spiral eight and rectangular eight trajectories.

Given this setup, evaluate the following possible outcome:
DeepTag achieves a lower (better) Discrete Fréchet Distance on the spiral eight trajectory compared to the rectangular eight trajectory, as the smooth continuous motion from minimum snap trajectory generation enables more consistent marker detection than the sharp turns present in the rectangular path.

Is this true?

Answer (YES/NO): NO